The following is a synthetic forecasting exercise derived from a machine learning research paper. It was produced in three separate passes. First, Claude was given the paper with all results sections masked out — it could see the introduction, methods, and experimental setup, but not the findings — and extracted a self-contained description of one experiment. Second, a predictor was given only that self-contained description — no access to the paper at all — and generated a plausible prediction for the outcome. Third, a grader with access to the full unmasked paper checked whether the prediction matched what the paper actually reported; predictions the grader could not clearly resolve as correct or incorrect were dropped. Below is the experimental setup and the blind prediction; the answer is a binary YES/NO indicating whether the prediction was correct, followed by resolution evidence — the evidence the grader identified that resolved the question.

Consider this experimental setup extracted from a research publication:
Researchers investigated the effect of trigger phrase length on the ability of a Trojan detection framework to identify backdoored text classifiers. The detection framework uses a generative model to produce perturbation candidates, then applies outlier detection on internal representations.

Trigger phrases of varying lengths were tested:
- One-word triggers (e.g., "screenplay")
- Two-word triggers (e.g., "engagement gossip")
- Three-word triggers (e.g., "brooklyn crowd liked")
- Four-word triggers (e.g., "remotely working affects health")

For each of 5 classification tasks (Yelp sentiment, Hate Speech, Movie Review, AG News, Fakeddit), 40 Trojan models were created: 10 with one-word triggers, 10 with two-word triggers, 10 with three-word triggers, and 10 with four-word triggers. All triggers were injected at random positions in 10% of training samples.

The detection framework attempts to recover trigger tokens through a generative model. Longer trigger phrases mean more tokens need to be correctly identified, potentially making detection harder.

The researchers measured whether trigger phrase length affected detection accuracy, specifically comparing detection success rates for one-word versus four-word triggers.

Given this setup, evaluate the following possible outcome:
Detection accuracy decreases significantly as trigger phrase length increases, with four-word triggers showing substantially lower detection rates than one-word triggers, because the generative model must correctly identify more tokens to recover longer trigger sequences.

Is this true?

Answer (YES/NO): NO